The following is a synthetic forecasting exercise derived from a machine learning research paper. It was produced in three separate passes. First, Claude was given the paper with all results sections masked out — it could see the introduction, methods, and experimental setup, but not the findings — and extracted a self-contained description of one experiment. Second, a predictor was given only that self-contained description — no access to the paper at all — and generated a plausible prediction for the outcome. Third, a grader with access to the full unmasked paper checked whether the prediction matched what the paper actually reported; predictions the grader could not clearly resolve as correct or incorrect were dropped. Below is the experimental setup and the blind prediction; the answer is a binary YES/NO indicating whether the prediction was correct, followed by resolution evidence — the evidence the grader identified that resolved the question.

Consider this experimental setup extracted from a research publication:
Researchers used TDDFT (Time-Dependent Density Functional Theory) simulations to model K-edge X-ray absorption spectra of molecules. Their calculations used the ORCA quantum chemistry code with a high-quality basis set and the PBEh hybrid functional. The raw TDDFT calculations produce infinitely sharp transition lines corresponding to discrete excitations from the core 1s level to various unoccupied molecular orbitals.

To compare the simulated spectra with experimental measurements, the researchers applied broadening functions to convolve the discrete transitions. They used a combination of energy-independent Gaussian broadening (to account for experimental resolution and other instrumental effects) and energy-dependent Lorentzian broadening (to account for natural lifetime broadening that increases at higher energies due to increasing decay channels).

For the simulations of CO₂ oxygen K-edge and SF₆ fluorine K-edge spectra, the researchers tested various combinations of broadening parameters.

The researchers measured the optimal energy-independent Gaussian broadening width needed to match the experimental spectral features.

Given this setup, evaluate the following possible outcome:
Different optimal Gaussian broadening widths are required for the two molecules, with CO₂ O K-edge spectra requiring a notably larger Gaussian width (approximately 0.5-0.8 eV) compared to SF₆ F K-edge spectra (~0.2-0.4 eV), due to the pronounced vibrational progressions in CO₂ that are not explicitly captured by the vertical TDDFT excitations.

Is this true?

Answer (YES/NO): NO